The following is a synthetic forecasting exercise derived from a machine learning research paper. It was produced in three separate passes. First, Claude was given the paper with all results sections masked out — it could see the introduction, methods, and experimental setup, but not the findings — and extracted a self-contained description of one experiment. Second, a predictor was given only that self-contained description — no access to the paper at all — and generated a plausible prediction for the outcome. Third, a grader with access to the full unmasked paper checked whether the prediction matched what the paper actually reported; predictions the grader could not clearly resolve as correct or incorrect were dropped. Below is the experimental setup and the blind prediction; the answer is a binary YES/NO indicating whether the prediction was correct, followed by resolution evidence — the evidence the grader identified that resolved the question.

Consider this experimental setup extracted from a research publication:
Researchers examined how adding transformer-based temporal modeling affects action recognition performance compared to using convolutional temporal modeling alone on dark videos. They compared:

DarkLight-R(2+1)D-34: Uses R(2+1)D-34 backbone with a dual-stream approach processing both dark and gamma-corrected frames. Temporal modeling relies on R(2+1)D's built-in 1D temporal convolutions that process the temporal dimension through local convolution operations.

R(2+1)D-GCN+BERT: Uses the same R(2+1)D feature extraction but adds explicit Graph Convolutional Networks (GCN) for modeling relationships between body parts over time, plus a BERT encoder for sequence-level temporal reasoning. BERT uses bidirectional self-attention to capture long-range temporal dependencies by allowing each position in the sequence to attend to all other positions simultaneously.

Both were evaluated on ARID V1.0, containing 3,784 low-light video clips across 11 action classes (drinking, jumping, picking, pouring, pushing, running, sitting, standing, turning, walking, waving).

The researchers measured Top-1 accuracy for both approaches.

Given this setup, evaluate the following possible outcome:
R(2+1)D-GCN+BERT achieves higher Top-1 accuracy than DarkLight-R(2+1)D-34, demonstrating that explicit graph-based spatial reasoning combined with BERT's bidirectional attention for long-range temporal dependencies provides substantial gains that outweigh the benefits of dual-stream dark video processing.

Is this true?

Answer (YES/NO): YES